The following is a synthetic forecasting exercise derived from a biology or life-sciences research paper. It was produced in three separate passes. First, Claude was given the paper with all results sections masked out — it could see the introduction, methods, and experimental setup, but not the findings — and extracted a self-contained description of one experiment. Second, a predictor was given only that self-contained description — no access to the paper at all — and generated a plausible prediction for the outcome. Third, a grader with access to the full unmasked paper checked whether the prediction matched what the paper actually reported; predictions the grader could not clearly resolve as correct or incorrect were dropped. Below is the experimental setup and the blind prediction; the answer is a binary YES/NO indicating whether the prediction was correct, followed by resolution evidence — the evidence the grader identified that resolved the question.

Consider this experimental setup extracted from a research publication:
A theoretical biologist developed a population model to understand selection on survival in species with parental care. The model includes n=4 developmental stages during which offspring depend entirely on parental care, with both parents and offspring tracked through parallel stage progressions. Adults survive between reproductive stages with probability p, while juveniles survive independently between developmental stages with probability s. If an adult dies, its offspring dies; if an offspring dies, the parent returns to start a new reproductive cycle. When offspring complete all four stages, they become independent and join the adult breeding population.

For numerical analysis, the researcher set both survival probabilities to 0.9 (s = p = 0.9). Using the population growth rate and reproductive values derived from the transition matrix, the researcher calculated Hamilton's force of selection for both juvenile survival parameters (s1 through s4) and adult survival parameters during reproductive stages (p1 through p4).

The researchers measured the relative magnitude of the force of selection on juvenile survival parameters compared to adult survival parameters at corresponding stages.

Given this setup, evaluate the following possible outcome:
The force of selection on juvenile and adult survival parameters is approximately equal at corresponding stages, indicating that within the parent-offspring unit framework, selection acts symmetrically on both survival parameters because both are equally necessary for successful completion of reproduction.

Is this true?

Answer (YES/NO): NO